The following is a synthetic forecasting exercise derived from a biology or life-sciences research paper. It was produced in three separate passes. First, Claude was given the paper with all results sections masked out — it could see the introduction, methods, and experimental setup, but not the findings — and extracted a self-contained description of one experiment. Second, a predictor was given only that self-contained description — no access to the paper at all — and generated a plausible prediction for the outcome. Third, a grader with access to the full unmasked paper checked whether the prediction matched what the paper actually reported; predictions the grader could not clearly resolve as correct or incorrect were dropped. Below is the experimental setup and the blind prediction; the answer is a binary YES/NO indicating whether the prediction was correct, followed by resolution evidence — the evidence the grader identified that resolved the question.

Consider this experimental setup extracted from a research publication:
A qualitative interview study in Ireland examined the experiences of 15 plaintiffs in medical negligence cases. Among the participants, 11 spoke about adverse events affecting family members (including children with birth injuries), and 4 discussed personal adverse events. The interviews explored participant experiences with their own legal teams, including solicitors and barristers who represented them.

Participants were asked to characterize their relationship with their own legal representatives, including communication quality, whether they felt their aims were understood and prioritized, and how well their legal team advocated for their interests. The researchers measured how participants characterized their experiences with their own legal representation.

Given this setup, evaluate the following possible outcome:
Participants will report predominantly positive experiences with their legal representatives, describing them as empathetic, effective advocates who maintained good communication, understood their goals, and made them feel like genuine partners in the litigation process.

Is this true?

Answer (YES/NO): NO